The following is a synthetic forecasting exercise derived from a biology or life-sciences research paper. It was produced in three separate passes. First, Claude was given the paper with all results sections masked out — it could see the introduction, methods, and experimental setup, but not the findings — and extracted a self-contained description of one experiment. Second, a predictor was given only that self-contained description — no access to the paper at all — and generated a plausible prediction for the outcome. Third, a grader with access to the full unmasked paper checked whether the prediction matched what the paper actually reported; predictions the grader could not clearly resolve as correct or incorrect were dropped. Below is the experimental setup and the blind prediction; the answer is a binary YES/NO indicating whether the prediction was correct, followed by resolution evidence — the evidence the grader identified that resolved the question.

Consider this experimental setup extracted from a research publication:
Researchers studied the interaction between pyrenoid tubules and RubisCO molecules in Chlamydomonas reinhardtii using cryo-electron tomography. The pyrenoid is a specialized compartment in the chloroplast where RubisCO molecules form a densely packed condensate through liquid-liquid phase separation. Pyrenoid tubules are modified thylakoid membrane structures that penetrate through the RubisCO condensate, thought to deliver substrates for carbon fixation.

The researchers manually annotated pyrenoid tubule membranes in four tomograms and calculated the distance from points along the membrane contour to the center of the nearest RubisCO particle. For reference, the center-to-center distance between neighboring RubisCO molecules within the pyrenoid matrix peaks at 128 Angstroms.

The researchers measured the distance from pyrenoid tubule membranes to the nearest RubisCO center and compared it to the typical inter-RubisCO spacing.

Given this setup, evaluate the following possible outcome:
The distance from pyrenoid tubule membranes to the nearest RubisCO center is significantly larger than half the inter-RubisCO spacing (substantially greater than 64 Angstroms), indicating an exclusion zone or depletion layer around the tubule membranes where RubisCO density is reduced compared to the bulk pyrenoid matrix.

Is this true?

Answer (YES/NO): YES